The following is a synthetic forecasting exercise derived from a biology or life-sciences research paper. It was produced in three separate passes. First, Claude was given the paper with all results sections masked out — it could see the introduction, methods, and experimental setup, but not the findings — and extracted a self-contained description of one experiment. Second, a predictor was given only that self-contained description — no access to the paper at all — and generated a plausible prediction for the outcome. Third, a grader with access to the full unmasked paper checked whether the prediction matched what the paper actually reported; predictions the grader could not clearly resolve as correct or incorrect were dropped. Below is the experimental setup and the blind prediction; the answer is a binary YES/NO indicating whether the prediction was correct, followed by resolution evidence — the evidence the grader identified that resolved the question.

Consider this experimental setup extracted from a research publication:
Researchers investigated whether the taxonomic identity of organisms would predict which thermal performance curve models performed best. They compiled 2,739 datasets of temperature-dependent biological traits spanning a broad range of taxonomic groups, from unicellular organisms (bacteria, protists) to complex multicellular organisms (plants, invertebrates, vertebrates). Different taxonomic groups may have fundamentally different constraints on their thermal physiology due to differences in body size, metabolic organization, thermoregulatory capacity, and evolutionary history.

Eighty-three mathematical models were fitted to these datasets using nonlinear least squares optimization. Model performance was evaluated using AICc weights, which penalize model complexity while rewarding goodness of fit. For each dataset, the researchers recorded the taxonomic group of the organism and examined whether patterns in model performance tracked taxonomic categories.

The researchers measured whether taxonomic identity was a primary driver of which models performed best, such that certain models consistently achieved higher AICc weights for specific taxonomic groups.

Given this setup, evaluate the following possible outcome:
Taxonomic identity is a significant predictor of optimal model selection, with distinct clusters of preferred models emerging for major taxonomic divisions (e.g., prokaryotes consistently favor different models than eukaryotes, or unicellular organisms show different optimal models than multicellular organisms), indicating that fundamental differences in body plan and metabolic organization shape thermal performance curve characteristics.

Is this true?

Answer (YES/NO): NO